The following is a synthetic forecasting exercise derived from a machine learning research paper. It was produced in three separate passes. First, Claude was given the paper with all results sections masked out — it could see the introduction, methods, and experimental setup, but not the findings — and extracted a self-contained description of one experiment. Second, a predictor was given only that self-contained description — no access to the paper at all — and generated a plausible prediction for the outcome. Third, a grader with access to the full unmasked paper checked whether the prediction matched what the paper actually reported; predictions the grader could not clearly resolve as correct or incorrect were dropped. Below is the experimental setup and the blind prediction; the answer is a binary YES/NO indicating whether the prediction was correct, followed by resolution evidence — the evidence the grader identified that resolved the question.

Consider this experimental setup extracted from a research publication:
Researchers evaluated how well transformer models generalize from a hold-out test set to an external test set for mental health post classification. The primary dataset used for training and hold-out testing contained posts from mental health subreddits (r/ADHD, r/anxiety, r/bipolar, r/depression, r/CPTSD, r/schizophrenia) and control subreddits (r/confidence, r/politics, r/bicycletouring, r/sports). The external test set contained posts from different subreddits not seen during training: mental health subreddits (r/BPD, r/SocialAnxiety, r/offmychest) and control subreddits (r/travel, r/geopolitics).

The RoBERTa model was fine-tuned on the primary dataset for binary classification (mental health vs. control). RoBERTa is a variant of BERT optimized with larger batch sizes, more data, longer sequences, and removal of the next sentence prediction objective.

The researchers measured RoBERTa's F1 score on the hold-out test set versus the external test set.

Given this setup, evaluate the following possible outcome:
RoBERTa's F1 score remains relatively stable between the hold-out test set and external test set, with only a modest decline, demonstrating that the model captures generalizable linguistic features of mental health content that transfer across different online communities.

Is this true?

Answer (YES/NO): YES